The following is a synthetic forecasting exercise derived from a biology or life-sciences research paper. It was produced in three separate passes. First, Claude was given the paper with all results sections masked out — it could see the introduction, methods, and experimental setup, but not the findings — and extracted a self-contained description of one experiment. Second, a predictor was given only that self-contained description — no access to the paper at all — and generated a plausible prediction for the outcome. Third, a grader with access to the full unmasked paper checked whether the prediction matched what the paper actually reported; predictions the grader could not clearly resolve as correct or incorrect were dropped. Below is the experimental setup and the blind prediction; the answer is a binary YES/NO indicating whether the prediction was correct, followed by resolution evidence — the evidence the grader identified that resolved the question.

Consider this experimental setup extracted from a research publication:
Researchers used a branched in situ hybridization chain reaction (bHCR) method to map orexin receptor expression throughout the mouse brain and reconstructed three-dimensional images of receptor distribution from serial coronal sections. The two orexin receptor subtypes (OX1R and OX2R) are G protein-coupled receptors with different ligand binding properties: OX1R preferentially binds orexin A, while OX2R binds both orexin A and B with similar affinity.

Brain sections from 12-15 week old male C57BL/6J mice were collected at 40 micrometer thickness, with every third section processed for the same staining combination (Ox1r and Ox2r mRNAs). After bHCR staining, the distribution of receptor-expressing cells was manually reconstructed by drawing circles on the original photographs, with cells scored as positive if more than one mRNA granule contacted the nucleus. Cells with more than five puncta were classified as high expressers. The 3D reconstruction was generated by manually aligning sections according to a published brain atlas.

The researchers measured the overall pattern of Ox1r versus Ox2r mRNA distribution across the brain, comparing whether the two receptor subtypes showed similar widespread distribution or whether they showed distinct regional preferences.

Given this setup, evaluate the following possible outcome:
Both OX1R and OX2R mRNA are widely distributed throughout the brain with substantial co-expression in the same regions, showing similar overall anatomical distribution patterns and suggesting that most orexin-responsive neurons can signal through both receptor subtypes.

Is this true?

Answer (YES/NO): NO